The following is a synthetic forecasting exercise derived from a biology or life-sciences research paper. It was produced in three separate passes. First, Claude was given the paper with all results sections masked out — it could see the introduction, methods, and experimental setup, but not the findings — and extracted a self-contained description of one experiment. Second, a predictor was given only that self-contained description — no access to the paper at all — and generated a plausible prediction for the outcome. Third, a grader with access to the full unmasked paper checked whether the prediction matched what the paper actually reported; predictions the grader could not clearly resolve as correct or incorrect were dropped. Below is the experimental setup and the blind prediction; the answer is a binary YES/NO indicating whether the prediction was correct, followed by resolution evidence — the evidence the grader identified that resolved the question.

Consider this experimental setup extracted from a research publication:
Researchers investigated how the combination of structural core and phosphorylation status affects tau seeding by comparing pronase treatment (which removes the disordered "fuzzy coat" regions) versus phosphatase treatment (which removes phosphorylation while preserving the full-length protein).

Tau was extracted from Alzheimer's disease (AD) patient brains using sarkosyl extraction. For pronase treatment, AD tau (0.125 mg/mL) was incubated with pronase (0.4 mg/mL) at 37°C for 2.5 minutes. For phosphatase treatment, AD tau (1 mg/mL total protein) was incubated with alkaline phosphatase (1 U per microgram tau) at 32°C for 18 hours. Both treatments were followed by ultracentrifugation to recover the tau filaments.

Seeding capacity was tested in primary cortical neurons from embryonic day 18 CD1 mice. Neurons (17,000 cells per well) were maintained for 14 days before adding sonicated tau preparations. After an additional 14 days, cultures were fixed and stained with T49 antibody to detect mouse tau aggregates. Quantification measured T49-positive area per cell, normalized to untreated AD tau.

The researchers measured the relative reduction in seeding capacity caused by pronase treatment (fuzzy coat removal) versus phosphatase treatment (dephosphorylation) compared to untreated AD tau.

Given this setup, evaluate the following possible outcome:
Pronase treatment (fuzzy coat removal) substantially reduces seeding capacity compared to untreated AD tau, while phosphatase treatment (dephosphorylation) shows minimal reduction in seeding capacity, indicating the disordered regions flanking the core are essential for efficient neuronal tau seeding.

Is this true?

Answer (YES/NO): NO